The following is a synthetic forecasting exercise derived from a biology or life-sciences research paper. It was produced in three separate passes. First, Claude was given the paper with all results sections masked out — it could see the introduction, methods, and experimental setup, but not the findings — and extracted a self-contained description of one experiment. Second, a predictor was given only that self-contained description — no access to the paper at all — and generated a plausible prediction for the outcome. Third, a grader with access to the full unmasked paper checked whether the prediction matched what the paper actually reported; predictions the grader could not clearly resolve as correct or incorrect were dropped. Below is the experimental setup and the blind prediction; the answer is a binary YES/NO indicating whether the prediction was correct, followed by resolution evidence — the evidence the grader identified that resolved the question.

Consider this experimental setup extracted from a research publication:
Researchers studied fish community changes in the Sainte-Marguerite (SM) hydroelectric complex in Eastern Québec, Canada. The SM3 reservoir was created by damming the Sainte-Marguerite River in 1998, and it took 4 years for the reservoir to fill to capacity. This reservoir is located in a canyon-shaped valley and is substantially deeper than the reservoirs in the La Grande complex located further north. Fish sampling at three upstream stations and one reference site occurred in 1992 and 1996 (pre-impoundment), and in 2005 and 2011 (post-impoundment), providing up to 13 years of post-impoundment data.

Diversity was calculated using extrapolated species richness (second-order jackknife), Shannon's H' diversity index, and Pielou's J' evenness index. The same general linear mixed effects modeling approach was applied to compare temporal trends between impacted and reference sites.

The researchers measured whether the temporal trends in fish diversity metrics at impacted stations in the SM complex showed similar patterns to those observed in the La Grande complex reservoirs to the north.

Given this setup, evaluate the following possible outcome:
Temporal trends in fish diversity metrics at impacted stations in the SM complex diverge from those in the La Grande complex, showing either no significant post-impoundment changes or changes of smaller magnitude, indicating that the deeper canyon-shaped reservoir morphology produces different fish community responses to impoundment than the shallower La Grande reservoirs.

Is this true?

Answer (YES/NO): NO